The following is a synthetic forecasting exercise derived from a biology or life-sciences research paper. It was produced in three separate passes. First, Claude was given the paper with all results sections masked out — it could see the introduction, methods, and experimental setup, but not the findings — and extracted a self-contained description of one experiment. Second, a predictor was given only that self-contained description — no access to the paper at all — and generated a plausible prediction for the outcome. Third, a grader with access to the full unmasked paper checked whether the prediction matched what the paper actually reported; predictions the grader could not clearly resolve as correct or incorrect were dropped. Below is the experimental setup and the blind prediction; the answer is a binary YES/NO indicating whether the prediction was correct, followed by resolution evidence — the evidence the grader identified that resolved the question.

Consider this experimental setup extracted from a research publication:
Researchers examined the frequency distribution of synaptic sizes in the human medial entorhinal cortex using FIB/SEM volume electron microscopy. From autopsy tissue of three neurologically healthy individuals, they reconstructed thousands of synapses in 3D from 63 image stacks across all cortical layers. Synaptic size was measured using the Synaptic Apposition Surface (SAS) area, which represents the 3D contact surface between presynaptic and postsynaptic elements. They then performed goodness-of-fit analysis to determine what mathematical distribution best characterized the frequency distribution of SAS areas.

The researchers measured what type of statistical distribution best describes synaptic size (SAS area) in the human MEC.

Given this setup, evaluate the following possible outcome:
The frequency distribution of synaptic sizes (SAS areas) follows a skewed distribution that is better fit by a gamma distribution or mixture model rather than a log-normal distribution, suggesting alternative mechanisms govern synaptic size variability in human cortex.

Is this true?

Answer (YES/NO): NO